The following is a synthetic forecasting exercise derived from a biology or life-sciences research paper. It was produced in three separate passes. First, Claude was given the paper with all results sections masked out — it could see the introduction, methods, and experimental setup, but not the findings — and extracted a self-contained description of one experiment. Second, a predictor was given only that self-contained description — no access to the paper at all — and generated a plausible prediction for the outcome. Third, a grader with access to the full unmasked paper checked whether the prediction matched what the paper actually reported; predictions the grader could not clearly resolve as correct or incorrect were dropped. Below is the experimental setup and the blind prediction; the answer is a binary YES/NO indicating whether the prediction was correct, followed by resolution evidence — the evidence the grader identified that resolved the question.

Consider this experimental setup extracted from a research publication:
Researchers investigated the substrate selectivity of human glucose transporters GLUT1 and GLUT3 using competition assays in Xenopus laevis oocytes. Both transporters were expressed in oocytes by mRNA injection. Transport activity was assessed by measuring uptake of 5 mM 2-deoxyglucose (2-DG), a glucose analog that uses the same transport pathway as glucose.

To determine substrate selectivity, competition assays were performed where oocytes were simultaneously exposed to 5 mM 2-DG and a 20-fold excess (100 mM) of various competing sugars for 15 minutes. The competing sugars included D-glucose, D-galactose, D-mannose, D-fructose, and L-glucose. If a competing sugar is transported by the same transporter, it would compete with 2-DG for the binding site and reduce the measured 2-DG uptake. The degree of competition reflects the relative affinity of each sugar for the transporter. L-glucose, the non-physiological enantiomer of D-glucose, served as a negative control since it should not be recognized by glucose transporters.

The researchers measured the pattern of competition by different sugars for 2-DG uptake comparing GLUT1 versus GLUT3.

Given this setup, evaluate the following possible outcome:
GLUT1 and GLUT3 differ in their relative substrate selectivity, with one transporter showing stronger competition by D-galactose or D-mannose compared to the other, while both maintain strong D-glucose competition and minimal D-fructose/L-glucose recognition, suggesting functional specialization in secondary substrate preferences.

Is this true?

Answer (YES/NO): NO